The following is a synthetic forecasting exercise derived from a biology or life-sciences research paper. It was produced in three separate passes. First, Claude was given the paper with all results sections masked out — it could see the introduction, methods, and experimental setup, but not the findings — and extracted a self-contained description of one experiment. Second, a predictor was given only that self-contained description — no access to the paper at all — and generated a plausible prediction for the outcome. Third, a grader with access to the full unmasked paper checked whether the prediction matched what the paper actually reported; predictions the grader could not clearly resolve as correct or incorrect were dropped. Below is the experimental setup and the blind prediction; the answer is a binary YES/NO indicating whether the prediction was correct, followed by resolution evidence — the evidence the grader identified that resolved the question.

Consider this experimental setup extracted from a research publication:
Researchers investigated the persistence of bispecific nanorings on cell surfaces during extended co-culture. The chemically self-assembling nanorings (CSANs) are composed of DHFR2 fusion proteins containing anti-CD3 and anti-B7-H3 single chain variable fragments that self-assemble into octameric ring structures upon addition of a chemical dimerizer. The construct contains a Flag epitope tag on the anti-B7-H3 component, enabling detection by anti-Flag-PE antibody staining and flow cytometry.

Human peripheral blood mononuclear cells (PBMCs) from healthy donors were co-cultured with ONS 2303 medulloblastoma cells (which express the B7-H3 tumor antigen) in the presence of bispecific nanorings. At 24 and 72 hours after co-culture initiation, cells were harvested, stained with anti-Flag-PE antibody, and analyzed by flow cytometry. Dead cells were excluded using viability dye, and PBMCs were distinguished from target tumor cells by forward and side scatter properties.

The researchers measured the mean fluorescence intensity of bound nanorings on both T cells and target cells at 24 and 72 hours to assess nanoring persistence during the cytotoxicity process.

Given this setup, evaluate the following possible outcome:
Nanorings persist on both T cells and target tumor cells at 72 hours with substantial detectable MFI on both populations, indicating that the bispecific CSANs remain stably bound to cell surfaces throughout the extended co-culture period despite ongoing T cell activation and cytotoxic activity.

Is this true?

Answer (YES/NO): YES